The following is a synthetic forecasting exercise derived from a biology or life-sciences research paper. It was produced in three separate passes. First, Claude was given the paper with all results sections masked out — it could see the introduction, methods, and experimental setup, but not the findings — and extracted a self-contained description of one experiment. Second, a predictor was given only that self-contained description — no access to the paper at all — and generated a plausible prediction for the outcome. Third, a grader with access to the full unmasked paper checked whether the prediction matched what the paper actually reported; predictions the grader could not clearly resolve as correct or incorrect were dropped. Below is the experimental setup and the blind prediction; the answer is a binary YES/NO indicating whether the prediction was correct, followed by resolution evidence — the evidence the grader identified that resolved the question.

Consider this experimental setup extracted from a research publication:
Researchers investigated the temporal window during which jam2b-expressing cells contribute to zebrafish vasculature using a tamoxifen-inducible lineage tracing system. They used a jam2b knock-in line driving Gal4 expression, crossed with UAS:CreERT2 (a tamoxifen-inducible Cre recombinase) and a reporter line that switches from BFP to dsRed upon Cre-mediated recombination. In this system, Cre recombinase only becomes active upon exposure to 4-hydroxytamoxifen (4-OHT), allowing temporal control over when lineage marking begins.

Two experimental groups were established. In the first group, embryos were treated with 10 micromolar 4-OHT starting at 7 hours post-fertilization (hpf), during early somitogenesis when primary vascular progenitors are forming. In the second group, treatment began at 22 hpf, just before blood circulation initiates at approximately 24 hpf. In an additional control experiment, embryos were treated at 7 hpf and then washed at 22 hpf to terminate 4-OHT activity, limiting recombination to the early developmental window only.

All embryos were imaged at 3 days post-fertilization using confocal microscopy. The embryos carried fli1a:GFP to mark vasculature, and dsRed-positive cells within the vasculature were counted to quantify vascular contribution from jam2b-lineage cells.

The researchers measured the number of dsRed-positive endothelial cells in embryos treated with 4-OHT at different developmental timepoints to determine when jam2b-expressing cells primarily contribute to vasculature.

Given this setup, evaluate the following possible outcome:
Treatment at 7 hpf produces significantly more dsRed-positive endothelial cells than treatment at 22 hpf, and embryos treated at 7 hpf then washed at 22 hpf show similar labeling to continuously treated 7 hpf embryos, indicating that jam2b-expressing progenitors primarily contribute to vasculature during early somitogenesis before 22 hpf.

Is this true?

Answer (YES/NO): NO